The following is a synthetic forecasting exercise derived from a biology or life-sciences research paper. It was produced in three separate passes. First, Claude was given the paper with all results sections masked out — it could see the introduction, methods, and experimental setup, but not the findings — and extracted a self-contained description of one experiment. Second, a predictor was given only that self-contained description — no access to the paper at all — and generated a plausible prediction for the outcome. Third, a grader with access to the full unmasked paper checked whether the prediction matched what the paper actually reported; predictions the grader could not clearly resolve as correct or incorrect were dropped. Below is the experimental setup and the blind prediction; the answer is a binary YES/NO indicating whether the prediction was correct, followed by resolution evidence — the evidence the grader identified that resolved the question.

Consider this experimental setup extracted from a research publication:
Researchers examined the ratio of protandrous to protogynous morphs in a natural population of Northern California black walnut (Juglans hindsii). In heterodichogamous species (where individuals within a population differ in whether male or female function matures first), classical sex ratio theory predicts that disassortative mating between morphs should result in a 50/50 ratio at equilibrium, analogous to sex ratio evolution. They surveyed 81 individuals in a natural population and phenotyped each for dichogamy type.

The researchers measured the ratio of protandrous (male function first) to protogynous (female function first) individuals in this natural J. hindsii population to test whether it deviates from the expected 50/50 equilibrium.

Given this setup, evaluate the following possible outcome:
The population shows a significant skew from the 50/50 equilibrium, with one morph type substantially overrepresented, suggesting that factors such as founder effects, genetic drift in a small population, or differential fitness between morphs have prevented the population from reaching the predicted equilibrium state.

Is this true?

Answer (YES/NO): NO